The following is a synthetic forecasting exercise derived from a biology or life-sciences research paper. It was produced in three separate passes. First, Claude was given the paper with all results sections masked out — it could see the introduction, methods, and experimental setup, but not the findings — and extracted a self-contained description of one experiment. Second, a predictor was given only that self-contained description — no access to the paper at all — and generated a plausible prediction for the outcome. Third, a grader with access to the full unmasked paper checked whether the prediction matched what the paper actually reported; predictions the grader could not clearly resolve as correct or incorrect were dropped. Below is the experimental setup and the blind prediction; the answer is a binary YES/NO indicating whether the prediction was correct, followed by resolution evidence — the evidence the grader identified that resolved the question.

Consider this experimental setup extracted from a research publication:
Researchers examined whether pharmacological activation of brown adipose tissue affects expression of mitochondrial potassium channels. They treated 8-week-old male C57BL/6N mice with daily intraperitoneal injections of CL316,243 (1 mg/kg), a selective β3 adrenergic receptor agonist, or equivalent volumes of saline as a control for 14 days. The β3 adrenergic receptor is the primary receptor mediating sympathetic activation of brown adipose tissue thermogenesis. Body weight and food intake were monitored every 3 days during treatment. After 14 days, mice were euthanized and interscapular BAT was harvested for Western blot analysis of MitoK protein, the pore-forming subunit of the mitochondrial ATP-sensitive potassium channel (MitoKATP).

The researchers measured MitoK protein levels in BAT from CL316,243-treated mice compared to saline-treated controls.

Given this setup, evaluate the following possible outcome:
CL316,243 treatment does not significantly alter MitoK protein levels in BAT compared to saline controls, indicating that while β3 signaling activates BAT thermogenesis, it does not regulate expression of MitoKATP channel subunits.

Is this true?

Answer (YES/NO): YES